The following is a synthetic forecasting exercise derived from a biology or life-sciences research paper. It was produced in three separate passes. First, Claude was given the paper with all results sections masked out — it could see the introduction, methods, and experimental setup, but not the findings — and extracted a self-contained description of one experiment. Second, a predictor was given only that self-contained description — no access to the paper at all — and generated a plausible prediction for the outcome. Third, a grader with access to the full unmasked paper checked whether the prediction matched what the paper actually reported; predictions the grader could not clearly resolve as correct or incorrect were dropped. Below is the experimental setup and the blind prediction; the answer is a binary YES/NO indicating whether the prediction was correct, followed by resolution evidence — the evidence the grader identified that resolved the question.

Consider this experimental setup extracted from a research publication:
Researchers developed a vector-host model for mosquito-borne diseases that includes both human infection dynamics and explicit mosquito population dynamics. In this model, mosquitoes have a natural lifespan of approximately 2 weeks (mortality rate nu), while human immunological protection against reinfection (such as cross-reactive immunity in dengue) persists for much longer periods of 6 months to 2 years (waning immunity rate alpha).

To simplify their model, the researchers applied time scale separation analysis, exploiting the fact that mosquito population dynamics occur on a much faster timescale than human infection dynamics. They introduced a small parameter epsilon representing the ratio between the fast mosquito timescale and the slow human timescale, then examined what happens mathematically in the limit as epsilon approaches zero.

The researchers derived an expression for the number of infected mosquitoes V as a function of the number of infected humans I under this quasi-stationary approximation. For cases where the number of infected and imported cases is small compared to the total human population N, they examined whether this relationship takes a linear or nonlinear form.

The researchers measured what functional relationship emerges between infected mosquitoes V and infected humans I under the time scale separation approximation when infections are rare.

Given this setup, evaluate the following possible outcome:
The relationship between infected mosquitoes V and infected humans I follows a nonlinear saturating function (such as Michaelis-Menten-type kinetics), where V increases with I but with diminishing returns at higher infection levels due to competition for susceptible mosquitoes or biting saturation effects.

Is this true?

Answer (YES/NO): NO